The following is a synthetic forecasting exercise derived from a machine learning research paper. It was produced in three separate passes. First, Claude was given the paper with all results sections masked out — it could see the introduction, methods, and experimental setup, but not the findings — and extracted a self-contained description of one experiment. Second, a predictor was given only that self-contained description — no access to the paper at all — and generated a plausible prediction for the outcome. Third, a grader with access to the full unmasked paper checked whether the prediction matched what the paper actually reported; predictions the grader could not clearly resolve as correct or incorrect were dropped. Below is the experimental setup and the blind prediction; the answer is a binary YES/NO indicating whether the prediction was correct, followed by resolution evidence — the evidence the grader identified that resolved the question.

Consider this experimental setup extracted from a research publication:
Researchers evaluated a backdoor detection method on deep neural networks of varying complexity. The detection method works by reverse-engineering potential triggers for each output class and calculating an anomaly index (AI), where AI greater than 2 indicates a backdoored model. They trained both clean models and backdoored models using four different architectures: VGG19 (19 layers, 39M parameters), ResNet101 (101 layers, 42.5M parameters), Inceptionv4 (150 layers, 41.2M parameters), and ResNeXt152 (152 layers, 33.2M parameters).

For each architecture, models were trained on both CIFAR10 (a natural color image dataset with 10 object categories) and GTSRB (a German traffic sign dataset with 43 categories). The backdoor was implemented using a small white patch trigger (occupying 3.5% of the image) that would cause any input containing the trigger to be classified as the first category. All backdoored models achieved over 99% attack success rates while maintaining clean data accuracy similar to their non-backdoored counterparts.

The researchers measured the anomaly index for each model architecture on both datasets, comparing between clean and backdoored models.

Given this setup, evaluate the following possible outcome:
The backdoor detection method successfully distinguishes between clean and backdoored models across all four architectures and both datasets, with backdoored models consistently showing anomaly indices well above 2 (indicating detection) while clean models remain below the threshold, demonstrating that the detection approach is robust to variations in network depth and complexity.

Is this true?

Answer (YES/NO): NO